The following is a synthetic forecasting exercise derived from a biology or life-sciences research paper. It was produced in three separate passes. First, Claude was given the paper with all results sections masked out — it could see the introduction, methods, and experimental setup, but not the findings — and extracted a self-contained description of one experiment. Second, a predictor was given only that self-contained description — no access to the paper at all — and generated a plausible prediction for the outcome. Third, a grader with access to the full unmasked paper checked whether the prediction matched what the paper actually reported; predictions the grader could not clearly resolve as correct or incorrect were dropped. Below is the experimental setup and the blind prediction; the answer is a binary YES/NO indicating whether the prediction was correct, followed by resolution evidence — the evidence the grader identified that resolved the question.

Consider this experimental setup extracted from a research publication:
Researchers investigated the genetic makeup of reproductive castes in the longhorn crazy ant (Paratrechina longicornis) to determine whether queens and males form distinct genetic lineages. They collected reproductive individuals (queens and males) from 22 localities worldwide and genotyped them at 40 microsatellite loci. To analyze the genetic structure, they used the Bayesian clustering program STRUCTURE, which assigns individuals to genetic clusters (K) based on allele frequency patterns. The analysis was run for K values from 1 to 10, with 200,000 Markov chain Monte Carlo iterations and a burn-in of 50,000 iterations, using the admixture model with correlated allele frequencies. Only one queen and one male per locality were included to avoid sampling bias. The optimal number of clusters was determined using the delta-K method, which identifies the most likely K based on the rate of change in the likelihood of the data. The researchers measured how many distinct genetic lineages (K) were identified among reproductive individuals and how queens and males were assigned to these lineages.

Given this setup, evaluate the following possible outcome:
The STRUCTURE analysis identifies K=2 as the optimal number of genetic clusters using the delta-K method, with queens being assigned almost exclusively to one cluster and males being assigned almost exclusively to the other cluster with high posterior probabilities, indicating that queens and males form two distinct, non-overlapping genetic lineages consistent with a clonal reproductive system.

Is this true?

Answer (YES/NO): YES